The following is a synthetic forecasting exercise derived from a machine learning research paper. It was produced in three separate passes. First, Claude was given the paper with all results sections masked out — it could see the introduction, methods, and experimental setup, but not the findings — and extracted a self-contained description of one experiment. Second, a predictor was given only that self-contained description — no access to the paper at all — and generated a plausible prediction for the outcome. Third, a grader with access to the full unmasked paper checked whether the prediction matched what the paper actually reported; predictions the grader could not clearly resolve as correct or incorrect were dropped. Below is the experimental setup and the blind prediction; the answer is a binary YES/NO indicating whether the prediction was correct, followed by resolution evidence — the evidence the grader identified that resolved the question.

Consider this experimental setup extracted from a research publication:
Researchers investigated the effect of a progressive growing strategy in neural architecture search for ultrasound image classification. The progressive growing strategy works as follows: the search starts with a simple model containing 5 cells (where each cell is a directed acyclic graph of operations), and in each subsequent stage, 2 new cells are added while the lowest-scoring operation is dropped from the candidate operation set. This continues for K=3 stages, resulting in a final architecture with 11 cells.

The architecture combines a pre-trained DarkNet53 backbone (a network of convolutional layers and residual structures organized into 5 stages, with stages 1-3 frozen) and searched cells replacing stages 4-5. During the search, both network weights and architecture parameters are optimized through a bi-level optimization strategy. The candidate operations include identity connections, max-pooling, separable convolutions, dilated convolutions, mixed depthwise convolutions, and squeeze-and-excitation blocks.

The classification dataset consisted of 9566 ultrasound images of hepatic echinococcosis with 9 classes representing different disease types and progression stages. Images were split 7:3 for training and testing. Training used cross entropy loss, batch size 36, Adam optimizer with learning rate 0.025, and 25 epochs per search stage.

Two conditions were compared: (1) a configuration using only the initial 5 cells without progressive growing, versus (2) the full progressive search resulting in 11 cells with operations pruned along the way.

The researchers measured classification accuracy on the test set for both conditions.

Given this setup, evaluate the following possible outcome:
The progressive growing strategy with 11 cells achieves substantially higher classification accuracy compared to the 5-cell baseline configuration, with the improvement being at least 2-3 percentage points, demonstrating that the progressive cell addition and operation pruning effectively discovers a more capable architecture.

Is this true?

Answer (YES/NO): NO